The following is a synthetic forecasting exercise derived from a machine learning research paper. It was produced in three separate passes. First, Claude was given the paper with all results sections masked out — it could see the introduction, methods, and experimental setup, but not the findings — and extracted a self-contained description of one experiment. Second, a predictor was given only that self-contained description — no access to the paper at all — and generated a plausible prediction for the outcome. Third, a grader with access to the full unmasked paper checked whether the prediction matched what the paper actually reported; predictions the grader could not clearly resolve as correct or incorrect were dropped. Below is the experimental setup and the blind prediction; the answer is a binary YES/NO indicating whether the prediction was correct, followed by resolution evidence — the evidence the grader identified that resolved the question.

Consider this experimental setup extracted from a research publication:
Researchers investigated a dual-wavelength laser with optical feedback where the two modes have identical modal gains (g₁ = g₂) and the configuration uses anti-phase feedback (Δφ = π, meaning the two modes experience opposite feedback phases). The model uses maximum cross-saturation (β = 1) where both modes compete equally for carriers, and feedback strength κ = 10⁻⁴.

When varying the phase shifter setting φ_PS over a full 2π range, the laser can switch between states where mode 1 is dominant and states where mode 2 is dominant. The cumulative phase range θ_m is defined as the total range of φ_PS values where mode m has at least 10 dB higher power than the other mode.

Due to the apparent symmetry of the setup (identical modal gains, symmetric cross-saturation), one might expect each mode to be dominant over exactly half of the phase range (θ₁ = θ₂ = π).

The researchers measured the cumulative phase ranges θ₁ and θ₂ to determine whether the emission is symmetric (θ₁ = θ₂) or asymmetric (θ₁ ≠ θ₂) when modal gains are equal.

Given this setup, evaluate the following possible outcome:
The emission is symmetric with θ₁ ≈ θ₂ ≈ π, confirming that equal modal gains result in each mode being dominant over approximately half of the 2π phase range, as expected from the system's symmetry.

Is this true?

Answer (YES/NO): YES